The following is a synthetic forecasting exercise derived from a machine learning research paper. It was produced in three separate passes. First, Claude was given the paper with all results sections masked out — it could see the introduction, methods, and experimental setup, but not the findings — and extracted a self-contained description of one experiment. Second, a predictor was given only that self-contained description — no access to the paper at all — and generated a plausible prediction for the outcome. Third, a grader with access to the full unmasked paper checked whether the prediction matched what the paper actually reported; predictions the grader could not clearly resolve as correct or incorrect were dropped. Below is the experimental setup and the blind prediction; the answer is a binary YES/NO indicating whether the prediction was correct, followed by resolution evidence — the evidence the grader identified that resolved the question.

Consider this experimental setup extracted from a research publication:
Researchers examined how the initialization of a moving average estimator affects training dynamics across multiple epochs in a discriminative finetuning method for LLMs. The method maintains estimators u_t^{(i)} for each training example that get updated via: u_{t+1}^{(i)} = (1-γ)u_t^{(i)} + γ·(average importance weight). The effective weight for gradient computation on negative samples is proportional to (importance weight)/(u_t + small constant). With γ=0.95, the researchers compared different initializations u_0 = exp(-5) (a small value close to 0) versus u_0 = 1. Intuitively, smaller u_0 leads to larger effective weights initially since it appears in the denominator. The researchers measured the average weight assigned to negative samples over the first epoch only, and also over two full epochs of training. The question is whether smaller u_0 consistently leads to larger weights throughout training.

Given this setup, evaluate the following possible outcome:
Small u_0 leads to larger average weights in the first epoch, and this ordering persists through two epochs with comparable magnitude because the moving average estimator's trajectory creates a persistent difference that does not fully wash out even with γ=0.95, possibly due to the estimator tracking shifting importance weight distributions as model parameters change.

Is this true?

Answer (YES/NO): NO